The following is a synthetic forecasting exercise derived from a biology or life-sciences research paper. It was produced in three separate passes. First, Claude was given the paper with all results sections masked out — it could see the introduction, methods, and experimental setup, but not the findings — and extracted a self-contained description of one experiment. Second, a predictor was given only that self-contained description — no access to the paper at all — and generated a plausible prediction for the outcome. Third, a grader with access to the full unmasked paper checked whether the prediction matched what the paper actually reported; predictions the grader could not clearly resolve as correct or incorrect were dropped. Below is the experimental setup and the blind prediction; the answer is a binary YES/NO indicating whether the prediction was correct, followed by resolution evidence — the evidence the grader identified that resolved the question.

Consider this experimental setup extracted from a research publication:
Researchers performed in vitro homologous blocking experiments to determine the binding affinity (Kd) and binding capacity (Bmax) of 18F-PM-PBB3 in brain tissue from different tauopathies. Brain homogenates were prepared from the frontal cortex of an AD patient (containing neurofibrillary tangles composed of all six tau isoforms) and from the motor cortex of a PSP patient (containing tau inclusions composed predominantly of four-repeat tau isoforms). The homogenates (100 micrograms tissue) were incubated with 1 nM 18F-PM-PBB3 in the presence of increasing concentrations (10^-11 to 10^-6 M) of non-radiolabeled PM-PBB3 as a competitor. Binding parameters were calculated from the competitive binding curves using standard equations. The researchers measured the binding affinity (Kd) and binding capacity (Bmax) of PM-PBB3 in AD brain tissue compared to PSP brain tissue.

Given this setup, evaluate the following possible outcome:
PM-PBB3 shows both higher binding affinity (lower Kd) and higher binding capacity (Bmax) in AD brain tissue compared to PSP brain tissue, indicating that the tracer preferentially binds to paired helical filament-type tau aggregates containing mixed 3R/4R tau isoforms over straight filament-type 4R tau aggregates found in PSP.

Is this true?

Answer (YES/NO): NO